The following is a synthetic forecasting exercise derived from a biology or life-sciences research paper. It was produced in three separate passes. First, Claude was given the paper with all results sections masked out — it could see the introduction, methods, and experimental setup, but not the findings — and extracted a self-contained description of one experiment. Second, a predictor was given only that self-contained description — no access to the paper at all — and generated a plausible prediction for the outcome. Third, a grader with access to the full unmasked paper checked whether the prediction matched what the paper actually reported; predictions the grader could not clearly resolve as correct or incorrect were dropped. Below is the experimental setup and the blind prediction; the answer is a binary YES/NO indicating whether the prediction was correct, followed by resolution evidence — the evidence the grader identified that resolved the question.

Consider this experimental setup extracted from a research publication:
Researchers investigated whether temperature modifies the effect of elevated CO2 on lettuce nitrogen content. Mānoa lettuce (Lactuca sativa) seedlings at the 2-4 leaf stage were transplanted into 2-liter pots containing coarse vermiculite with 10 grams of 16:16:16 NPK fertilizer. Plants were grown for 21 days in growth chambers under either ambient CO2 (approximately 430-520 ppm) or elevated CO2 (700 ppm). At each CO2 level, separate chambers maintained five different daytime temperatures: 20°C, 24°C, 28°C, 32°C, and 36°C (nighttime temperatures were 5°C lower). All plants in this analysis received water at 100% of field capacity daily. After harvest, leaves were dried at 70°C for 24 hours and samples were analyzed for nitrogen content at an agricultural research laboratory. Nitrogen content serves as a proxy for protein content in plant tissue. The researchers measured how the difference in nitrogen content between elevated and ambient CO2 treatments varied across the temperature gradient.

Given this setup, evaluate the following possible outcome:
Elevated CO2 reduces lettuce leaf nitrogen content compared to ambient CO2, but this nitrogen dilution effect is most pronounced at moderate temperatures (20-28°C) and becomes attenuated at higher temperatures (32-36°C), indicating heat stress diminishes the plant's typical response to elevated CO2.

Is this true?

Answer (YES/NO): NO